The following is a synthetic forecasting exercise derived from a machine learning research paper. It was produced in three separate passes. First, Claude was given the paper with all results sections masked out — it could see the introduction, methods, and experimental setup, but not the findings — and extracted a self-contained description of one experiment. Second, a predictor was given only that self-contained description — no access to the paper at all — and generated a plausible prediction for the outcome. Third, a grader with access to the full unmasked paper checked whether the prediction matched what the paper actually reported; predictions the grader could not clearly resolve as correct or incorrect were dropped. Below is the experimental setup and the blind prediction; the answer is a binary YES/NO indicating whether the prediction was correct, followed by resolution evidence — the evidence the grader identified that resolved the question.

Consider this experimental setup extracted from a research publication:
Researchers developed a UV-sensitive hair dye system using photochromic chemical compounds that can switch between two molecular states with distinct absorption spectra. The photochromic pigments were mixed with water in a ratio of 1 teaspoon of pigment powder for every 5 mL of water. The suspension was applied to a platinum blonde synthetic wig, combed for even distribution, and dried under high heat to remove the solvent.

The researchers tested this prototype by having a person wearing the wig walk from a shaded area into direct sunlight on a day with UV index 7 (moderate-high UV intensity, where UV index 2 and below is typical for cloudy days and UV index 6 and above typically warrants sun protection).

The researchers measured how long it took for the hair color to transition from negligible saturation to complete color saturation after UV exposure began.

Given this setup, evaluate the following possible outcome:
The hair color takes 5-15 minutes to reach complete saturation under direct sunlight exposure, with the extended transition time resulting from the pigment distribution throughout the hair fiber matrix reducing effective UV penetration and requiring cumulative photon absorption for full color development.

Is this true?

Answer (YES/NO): NO